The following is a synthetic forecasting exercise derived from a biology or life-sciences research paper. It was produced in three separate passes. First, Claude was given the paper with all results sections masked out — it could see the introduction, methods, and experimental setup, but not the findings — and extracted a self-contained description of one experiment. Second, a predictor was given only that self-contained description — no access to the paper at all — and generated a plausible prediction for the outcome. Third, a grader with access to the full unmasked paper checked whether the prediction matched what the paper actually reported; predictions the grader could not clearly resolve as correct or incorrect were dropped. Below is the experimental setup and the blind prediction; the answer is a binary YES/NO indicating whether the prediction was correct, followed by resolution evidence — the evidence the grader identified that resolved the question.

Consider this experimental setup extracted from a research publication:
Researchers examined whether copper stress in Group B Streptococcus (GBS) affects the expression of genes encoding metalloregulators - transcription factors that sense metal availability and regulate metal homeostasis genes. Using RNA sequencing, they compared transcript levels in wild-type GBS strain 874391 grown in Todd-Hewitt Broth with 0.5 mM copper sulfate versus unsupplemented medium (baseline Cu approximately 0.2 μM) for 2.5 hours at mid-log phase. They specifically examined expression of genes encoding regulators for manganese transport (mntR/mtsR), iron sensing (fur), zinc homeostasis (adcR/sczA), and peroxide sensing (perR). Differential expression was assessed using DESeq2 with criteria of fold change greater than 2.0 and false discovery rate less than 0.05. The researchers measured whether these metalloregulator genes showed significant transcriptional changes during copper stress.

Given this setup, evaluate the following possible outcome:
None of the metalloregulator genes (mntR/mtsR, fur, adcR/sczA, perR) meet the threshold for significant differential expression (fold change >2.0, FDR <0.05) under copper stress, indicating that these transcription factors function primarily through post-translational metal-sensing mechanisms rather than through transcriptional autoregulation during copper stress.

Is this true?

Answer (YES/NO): YES